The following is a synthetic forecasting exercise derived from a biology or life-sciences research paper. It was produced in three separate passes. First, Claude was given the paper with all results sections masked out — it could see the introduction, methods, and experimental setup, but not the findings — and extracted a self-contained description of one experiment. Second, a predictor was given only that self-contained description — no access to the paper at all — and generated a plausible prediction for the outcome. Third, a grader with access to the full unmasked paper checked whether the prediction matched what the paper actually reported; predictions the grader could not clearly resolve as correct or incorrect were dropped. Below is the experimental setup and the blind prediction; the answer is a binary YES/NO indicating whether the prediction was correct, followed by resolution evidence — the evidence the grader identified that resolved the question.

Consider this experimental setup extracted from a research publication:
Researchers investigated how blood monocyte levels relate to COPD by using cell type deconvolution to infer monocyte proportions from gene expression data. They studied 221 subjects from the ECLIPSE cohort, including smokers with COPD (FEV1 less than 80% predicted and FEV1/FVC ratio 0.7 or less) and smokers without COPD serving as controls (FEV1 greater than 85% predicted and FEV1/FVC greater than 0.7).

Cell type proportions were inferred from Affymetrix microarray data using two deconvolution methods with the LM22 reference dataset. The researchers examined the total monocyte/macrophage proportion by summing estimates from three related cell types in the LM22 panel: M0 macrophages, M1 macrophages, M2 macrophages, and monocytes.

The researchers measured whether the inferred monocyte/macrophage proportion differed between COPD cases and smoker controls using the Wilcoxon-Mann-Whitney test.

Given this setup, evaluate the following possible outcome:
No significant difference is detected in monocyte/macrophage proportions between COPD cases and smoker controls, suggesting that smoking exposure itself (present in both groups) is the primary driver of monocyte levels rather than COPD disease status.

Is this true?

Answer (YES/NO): NO